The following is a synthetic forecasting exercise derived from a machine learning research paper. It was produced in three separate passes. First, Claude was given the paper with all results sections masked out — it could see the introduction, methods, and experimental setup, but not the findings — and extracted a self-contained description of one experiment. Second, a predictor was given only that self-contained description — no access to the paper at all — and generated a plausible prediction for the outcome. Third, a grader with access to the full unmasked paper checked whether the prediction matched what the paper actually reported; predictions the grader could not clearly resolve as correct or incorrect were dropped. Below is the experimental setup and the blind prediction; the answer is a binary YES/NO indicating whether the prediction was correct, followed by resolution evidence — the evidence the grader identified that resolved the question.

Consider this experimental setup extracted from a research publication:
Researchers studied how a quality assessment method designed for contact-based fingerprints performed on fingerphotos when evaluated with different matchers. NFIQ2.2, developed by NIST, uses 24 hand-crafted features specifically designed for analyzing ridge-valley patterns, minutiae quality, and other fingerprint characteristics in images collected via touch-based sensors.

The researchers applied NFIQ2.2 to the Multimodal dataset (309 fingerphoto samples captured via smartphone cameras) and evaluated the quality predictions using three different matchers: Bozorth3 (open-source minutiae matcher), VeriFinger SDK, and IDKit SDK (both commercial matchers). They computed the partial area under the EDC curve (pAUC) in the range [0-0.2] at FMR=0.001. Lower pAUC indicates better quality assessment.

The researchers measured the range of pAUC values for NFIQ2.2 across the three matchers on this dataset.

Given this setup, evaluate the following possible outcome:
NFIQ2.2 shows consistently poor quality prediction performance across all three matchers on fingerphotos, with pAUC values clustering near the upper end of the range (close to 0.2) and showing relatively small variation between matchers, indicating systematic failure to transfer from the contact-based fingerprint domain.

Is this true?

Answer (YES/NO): NO